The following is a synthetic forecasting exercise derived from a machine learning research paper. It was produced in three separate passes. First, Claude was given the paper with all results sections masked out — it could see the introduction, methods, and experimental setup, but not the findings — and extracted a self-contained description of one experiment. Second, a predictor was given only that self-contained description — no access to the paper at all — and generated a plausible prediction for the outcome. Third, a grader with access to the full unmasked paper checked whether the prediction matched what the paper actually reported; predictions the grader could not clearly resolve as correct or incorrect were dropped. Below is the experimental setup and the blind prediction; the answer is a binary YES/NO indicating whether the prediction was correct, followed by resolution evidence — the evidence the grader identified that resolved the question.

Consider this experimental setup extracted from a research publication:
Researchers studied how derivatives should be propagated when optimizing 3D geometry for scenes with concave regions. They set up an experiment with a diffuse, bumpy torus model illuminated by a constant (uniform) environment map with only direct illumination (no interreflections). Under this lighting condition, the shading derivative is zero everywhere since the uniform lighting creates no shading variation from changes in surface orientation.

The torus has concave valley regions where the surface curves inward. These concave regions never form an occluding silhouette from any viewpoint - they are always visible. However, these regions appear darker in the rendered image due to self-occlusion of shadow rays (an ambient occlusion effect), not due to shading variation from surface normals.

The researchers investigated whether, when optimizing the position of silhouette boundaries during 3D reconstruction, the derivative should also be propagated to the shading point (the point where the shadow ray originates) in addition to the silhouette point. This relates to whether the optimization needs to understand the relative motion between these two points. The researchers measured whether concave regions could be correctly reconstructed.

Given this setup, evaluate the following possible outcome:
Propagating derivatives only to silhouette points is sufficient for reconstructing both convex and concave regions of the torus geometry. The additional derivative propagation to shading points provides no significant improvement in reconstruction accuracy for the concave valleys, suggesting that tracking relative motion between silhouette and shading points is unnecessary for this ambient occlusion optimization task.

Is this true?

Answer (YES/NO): NO